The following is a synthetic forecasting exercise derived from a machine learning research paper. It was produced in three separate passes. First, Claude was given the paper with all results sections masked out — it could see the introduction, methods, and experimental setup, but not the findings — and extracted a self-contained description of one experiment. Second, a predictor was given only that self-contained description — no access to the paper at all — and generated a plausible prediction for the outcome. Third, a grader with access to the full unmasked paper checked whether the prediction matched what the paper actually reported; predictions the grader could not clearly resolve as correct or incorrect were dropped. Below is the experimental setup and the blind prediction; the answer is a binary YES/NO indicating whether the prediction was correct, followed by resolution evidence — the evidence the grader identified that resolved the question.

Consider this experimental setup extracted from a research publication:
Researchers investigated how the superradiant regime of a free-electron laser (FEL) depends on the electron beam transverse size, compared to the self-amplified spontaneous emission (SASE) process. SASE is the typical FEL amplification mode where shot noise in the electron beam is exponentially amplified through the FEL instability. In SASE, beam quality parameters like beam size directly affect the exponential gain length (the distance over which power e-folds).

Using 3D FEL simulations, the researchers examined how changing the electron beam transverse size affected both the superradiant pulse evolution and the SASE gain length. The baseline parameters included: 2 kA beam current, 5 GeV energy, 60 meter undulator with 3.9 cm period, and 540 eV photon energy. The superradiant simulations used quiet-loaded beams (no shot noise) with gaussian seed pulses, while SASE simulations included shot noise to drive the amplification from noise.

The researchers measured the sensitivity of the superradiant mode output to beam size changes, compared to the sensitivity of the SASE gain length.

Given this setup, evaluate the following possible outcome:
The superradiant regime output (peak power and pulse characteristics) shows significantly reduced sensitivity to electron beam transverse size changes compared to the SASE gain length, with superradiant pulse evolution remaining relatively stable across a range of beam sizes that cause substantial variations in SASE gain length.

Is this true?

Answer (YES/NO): YES